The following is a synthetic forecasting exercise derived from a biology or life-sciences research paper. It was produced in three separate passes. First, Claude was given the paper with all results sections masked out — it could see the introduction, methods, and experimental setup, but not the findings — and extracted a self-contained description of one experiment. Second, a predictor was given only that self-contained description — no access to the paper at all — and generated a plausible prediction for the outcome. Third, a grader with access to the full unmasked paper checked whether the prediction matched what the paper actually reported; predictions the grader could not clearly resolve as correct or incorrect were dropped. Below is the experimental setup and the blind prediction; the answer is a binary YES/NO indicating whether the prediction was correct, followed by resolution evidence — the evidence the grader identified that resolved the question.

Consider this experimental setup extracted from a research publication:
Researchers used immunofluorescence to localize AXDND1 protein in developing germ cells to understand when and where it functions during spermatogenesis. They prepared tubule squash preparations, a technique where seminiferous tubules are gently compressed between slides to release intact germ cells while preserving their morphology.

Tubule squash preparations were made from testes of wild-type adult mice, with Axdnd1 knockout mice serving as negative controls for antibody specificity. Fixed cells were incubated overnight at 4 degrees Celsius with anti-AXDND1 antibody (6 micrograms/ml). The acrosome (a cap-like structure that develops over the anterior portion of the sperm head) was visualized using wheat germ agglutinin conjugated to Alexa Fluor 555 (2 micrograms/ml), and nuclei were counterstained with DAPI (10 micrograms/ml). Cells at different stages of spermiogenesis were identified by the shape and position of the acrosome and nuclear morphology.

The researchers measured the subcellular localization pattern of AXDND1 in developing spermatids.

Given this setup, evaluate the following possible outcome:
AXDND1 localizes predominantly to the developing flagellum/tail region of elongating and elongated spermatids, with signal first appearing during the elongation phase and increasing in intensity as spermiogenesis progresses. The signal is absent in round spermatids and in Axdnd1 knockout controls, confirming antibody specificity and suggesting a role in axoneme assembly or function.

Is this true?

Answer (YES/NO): NO